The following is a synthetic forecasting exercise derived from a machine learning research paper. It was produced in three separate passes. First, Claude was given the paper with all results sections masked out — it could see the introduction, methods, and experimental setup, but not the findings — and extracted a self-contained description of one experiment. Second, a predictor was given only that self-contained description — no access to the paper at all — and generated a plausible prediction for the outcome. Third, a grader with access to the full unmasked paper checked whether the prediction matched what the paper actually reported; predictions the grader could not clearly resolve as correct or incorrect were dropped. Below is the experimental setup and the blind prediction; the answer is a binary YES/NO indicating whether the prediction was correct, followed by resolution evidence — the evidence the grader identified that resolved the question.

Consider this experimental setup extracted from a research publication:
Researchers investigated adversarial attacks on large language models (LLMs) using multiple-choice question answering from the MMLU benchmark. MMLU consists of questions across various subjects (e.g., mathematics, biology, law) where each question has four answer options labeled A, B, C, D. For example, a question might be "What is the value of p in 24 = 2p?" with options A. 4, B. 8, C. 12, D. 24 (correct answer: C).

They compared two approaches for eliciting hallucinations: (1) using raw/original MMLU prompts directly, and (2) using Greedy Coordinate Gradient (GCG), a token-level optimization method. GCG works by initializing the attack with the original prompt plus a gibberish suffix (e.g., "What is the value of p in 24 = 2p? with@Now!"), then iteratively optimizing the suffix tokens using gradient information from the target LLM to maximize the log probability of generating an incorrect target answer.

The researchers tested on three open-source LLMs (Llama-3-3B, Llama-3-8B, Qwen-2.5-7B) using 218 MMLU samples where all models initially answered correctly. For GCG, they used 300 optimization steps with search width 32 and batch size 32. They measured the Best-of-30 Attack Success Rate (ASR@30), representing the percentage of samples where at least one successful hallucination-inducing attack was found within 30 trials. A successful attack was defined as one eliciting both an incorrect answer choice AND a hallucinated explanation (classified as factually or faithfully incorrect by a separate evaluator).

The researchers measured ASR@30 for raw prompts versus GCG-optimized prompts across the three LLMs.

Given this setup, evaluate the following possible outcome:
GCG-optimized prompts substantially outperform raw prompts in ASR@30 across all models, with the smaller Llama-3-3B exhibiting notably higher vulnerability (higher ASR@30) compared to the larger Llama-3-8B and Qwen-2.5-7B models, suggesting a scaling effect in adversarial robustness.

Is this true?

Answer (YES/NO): NO